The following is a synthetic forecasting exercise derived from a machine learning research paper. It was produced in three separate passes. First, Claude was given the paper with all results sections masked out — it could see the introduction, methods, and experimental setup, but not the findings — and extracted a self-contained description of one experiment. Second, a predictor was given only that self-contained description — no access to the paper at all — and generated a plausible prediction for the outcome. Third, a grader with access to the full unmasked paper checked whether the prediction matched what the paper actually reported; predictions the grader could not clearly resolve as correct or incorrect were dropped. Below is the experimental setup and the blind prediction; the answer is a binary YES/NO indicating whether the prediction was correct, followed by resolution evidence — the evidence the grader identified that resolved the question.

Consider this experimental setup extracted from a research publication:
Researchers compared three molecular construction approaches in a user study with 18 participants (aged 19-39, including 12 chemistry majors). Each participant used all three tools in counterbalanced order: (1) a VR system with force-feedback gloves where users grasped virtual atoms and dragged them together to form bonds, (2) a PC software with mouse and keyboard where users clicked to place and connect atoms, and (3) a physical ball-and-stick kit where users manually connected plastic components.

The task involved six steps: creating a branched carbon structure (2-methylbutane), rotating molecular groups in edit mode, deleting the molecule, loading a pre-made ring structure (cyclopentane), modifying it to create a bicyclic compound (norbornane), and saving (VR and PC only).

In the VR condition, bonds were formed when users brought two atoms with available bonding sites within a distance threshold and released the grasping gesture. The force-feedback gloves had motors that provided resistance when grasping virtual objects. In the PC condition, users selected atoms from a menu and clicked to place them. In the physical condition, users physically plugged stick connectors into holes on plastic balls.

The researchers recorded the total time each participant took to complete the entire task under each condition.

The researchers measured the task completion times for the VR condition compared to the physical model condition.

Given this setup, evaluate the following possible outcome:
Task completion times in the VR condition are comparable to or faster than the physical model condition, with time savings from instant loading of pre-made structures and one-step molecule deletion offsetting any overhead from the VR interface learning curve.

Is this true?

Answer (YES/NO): NO